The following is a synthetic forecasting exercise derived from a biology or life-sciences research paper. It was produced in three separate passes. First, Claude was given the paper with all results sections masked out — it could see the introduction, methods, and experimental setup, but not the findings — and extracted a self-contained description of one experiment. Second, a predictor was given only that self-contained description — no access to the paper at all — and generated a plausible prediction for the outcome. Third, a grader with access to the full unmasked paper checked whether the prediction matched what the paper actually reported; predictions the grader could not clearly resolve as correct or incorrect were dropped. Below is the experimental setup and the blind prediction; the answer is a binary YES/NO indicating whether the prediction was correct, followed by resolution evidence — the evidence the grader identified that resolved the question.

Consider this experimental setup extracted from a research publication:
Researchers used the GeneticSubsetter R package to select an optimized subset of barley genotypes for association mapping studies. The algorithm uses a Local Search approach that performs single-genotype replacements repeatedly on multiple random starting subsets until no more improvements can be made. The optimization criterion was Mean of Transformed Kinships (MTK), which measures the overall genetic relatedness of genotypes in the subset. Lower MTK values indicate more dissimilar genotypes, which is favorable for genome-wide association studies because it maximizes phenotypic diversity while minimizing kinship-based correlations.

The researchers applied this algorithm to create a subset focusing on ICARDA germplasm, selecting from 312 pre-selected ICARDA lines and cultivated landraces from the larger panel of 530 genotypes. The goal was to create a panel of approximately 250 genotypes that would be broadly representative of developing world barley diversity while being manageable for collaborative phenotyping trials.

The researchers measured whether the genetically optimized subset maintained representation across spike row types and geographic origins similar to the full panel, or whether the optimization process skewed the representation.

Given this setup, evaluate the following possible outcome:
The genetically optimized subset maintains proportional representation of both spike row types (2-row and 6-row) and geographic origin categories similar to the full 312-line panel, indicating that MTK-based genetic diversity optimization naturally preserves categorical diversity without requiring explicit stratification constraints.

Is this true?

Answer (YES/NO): NO